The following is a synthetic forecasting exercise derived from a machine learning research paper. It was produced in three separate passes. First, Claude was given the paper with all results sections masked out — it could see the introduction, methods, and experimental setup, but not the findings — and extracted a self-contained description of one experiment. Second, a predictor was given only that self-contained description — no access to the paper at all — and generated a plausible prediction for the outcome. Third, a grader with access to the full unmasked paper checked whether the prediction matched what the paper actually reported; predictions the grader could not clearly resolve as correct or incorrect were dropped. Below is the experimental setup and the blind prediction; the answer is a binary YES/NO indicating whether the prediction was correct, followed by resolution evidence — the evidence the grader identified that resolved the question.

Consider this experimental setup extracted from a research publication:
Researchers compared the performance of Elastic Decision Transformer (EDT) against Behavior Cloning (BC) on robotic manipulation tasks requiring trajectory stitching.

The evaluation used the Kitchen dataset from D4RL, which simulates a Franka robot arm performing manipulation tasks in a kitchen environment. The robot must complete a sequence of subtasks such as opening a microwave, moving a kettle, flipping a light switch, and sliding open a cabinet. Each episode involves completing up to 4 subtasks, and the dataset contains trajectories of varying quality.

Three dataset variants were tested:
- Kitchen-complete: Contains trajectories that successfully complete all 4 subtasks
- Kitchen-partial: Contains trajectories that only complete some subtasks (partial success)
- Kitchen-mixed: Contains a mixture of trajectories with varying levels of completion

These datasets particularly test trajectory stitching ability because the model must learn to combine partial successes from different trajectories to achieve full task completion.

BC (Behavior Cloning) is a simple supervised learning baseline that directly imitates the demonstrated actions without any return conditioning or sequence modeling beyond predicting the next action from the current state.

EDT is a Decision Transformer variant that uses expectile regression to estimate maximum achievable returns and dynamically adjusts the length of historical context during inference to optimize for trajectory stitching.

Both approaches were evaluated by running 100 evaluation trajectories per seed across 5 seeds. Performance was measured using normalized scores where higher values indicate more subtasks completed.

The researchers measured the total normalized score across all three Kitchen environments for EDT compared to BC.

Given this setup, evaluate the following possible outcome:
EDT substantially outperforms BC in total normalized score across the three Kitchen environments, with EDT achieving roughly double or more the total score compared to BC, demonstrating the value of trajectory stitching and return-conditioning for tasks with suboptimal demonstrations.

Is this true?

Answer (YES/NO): NO